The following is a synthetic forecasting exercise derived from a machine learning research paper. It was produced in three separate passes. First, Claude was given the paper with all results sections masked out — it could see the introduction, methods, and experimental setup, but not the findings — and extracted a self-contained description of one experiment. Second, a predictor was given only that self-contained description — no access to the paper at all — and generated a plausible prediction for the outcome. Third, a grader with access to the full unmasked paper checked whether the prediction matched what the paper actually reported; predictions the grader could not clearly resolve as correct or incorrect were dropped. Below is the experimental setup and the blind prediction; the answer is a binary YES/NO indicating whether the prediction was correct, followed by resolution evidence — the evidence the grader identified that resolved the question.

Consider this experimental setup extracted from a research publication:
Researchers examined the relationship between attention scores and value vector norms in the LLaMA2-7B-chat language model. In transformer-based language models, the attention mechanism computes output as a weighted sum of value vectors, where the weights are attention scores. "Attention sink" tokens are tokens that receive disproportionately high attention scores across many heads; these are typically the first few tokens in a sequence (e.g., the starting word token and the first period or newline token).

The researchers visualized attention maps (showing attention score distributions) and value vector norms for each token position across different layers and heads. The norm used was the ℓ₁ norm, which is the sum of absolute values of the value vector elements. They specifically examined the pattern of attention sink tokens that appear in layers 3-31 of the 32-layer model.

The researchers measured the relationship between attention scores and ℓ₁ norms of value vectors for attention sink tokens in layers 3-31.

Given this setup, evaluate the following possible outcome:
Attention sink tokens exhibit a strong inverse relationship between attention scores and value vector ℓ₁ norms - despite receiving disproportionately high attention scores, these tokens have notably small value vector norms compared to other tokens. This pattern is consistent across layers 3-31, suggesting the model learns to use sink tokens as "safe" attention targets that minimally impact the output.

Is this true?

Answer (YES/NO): YES